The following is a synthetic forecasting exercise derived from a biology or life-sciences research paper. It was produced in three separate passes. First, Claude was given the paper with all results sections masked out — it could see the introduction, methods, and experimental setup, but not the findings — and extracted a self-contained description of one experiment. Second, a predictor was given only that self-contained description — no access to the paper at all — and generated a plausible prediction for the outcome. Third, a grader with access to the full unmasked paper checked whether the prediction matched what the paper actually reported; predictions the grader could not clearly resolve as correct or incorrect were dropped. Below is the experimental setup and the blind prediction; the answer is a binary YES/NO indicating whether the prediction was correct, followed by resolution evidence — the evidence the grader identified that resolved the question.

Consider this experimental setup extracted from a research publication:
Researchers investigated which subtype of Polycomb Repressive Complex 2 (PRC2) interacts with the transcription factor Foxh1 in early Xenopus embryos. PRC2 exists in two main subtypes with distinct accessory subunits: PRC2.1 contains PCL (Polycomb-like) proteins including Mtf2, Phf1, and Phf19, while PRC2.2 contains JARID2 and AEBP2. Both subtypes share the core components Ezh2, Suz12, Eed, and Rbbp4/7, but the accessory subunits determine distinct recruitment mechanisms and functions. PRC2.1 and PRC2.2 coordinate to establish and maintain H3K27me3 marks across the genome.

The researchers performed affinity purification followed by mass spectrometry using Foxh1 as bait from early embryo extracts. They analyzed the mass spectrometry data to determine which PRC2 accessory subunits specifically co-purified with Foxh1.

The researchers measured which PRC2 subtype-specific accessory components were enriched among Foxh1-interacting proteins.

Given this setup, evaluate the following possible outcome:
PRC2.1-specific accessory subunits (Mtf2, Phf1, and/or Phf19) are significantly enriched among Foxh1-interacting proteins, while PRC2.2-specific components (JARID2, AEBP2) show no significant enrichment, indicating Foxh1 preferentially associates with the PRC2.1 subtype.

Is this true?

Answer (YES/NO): NO